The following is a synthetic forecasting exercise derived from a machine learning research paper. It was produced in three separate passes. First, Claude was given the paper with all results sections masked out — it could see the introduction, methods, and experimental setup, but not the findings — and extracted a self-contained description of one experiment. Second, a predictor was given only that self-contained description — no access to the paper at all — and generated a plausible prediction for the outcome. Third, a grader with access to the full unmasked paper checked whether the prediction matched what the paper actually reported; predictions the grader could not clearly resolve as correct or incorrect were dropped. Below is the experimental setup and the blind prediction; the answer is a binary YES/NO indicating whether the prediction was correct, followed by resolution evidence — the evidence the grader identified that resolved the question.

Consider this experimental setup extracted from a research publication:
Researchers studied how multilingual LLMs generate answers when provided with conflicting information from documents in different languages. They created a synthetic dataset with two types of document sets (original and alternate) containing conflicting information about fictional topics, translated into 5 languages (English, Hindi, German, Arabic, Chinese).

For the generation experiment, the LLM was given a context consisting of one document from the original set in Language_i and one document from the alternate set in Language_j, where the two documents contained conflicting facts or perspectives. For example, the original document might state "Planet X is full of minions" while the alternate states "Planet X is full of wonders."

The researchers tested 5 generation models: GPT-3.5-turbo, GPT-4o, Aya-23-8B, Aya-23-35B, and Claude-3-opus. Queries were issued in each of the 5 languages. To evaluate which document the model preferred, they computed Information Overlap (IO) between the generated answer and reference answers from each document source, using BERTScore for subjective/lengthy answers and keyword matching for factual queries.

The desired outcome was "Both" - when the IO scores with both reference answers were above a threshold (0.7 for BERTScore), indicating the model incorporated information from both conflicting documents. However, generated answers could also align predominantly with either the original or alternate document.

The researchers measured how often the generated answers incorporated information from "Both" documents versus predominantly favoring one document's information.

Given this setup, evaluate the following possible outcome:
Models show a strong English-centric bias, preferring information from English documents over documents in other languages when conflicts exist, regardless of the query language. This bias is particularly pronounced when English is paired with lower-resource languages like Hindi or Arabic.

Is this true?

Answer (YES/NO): NO